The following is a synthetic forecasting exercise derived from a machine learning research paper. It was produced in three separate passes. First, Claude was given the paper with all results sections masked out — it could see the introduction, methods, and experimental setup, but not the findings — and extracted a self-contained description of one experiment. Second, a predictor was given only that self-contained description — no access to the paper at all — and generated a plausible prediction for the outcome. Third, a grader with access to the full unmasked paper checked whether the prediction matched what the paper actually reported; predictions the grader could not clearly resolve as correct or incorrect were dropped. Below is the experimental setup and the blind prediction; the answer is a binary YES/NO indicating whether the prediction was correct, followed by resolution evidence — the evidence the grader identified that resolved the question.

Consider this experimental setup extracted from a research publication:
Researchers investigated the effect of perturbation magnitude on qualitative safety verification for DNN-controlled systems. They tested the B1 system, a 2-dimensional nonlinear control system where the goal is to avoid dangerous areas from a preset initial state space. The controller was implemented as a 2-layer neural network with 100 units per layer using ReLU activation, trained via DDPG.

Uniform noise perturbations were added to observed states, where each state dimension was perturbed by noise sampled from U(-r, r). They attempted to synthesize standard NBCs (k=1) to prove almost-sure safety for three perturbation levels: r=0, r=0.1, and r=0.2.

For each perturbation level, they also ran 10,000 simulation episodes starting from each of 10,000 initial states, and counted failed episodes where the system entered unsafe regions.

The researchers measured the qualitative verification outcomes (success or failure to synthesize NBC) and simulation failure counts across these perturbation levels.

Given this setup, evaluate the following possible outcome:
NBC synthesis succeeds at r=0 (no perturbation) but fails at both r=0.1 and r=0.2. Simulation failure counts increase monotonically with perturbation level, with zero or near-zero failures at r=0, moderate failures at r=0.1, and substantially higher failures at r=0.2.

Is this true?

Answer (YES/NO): NO